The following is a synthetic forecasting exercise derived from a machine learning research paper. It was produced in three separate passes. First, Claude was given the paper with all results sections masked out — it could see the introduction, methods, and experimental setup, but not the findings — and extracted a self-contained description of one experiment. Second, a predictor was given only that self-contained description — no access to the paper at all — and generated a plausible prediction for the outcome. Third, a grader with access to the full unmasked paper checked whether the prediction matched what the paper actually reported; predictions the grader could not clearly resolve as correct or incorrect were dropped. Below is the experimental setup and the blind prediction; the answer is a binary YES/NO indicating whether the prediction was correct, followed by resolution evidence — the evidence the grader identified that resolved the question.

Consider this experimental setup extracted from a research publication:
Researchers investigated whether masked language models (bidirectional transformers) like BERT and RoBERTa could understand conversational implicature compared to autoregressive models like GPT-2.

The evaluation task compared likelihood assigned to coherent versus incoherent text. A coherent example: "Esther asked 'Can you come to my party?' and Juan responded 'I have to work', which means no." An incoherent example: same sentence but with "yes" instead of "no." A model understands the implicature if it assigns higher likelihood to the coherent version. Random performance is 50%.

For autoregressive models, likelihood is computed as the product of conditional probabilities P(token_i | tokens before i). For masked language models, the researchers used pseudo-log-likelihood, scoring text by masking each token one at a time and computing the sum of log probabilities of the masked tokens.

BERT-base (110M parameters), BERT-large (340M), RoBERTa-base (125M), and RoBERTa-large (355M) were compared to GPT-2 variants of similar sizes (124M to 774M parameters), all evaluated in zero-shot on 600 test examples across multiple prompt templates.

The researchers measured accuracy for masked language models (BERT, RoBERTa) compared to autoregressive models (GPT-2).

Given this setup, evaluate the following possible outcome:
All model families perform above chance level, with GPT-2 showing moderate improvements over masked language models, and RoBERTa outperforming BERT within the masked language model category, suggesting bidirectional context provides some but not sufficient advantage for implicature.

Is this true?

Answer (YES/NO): NO